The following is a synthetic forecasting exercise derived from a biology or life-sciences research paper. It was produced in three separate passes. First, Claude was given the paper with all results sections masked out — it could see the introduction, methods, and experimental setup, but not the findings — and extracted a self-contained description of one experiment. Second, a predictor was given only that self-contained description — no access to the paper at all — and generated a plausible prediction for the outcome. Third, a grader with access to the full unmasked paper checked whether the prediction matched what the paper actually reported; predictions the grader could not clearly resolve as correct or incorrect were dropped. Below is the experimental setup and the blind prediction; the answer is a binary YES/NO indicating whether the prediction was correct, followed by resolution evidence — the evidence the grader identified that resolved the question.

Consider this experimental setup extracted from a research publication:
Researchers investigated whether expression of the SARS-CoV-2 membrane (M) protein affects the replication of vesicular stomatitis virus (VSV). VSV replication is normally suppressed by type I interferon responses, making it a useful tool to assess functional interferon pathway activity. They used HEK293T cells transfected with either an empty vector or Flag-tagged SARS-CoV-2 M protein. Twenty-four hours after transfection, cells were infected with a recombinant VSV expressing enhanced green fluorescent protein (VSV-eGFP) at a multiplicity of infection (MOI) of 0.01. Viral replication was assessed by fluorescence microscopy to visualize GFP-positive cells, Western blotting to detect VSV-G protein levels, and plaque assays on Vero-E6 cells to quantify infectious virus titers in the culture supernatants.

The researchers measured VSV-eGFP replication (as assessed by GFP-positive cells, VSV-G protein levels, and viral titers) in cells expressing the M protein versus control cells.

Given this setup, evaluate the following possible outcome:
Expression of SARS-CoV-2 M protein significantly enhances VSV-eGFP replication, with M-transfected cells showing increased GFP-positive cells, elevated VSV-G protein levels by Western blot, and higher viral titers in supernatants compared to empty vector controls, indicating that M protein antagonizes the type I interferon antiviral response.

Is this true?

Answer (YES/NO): YES